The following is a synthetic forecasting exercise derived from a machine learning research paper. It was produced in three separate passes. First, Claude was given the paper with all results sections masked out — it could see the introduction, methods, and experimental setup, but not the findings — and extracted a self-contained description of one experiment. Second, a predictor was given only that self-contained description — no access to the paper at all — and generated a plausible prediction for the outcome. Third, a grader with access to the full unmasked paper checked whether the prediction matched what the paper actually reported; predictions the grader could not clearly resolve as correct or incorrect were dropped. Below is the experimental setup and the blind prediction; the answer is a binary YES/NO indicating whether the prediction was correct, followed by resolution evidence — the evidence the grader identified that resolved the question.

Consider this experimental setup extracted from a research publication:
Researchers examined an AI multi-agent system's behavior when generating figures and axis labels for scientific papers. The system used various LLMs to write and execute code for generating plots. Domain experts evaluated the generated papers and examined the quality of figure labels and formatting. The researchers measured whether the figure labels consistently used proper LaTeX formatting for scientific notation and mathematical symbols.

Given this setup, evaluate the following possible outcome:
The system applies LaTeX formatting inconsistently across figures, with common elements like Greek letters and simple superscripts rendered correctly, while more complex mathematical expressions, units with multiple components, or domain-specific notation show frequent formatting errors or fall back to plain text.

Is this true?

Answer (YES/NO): NO